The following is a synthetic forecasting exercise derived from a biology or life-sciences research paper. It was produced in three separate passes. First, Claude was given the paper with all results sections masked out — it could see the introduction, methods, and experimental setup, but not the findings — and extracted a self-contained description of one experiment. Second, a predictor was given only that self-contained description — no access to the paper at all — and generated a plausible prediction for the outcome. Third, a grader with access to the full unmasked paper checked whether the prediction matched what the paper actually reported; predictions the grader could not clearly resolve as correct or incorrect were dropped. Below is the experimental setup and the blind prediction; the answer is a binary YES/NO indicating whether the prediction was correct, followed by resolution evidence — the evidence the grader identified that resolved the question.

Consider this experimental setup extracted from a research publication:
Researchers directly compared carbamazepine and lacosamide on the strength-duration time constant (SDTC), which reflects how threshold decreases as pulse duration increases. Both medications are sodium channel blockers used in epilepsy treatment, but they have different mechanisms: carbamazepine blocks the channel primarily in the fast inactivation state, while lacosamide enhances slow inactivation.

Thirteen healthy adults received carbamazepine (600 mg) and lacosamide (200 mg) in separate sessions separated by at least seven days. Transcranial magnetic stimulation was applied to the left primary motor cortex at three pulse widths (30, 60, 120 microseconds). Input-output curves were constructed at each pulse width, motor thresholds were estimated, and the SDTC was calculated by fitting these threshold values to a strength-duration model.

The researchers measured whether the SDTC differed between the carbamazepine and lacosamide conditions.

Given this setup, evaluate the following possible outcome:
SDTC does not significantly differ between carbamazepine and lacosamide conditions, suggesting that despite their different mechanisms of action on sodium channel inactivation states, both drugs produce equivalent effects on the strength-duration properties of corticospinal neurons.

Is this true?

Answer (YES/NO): NO